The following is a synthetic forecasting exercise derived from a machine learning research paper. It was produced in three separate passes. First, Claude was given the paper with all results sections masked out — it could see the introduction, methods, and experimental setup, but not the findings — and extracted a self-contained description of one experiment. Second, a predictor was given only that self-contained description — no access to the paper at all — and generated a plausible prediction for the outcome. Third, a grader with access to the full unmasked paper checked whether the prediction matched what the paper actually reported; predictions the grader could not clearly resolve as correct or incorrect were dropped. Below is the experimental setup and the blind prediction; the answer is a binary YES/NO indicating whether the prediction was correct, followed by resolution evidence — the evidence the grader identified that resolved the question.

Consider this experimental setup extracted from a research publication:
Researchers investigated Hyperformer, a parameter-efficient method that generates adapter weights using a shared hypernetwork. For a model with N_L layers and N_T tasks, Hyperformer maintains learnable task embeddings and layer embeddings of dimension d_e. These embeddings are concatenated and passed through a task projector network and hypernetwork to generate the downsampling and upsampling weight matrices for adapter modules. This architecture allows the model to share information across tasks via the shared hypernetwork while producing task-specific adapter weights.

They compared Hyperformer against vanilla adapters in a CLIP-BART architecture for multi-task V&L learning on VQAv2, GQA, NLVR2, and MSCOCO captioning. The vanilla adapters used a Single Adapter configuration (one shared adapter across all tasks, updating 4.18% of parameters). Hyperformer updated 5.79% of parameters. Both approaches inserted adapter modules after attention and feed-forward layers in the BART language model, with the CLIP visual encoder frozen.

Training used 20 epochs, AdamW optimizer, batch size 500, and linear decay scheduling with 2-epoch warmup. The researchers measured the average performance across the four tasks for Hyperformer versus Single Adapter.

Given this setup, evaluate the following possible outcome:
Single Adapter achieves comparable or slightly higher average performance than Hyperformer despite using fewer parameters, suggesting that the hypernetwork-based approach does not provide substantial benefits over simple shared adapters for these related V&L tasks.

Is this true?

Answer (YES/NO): YES